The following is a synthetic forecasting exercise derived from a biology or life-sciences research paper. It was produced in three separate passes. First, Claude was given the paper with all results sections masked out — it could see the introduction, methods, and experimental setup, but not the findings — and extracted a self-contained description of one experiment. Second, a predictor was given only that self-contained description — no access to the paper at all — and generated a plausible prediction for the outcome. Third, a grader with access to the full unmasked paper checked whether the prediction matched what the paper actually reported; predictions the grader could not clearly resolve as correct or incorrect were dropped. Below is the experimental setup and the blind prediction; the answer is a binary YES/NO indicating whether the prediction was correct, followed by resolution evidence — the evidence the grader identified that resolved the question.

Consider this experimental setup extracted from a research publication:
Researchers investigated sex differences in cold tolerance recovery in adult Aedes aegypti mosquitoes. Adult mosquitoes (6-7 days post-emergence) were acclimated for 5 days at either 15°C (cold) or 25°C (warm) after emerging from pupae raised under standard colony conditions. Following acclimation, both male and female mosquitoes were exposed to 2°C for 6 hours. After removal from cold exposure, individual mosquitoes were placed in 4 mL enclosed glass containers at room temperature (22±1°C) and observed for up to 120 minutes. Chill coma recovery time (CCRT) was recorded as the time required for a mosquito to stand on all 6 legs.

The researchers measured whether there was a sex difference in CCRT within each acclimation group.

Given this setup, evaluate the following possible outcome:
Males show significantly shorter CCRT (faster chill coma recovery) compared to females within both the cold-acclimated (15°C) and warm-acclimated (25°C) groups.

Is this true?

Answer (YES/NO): NO